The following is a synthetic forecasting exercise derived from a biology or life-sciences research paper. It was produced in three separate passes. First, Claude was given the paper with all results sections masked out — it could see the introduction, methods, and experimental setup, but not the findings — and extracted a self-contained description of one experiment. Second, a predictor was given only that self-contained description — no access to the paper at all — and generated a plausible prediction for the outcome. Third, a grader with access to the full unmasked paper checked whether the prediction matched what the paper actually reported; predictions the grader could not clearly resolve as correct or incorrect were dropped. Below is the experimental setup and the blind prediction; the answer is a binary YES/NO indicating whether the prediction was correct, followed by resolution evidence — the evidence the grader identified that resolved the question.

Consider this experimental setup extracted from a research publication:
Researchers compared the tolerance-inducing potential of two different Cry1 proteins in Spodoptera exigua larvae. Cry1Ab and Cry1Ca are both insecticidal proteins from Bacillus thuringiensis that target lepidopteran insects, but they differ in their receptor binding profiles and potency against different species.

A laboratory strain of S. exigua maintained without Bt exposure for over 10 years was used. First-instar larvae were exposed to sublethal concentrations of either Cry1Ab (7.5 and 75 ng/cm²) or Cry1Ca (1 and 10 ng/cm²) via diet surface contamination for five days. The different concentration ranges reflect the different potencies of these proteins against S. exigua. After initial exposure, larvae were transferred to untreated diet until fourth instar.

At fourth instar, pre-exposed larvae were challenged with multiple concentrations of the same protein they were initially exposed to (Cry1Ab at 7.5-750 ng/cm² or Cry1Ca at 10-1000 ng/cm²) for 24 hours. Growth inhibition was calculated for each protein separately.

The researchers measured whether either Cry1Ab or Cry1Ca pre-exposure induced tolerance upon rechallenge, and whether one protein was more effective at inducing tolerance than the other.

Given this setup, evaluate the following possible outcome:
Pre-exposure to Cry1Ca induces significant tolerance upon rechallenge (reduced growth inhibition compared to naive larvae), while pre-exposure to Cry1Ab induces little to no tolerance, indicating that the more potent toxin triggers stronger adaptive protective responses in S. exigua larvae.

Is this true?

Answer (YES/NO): YES